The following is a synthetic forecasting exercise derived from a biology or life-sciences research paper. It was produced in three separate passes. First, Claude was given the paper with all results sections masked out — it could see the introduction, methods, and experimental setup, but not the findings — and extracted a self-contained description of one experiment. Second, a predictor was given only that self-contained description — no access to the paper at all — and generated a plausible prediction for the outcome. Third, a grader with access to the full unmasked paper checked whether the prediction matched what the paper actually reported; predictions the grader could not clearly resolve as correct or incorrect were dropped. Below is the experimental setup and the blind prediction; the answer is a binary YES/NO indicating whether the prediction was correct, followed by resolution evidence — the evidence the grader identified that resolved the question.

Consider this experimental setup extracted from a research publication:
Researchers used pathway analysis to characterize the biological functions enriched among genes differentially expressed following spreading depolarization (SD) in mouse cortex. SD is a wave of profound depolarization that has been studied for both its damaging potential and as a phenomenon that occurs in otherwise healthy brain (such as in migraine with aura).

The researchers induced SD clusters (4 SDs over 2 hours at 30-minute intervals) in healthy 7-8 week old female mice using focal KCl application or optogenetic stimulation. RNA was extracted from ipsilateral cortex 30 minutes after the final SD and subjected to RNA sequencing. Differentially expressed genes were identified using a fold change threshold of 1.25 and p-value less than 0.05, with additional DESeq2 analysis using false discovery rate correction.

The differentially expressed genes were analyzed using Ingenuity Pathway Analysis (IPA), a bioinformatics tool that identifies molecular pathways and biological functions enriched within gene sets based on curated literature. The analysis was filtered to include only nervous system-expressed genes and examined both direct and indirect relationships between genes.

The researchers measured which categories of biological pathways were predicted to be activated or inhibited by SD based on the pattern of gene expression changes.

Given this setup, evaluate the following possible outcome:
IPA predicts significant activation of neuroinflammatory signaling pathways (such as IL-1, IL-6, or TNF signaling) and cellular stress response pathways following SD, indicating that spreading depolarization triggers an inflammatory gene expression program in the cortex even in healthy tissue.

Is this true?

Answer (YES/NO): NO